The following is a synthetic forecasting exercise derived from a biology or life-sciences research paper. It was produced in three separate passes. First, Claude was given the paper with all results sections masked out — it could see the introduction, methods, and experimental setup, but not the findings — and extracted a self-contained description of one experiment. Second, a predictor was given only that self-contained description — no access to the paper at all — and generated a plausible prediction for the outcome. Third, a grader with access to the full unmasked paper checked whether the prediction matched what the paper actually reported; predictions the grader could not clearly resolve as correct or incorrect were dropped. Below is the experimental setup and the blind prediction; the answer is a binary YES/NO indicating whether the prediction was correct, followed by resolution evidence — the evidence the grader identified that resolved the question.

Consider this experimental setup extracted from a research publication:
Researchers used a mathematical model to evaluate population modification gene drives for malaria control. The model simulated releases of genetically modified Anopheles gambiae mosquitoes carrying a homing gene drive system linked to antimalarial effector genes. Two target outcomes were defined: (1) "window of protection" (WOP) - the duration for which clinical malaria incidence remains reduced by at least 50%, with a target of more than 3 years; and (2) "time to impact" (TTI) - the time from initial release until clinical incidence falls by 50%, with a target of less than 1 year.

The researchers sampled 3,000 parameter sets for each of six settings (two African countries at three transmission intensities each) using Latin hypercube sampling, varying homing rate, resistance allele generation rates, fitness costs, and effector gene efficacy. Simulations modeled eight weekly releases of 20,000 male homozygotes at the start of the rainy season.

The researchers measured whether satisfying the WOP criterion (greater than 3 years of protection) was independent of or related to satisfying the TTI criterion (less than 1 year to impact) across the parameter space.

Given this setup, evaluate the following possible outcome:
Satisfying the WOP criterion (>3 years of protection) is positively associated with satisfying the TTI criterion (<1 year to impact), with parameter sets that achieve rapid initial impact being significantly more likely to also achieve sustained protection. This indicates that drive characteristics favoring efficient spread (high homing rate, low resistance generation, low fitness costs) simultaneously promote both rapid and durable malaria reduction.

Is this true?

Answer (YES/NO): NO